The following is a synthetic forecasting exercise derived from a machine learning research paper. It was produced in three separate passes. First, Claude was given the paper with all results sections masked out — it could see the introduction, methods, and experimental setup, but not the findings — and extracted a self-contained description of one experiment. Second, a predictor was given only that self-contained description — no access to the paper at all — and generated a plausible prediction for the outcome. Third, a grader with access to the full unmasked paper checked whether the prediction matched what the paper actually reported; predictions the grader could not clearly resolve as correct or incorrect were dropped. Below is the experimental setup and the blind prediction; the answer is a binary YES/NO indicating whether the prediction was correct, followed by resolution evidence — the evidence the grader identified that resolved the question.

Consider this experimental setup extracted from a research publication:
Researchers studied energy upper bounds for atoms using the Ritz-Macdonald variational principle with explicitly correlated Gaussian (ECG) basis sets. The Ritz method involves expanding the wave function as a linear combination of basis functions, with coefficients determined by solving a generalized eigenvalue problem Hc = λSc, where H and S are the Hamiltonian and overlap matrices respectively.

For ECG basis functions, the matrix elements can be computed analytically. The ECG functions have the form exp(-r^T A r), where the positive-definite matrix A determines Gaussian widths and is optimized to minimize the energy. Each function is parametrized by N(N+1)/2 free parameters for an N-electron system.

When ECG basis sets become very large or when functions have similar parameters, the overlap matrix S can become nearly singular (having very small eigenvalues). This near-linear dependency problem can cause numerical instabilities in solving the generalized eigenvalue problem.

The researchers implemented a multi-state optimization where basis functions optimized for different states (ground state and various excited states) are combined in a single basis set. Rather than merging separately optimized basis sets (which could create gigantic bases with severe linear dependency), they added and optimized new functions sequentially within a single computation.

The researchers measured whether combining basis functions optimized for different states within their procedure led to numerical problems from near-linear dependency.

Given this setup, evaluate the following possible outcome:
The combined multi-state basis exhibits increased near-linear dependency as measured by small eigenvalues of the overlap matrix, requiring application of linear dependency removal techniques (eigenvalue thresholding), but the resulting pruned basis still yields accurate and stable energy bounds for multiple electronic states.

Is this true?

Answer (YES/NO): NO